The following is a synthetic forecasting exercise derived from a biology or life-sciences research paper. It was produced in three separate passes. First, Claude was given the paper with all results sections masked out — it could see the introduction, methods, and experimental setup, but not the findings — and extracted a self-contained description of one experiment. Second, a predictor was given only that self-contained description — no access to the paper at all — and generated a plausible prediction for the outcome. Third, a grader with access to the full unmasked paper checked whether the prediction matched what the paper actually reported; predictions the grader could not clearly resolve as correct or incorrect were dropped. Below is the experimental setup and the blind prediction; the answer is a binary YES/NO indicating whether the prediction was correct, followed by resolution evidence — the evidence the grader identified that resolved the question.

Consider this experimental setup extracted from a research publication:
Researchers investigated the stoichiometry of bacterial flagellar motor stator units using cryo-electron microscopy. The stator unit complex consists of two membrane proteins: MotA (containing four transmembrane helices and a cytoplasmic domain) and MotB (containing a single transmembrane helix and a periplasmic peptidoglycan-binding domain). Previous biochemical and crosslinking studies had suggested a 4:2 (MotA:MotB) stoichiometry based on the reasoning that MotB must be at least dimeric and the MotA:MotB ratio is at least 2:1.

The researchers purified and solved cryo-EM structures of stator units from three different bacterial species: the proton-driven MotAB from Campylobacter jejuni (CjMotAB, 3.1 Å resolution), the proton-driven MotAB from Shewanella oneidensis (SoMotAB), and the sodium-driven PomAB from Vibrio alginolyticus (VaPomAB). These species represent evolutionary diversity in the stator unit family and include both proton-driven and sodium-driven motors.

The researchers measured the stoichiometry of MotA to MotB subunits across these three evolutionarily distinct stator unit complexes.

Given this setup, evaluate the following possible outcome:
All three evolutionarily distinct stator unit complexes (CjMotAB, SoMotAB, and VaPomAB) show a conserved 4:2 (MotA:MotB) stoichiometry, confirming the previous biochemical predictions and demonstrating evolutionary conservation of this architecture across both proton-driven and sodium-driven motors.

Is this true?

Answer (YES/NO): NO